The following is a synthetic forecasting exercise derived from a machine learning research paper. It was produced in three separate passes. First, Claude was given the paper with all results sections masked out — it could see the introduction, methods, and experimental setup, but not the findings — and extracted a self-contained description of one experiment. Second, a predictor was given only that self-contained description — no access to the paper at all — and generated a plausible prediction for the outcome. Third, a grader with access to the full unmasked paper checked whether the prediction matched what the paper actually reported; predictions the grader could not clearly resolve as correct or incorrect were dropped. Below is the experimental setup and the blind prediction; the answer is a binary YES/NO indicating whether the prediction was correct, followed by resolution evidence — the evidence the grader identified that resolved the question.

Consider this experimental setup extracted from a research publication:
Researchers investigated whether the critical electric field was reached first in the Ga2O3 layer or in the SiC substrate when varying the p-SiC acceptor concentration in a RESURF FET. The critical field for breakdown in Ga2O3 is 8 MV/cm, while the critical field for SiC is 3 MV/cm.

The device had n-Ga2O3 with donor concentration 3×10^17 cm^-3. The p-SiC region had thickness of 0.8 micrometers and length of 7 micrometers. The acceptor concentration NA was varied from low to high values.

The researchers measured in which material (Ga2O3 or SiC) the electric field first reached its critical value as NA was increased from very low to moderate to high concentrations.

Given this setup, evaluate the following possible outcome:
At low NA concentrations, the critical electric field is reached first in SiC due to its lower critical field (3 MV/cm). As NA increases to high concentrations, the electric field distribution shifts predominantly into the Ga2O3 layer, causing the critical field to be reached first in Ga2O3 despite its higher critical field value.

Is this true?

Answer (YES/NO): NO